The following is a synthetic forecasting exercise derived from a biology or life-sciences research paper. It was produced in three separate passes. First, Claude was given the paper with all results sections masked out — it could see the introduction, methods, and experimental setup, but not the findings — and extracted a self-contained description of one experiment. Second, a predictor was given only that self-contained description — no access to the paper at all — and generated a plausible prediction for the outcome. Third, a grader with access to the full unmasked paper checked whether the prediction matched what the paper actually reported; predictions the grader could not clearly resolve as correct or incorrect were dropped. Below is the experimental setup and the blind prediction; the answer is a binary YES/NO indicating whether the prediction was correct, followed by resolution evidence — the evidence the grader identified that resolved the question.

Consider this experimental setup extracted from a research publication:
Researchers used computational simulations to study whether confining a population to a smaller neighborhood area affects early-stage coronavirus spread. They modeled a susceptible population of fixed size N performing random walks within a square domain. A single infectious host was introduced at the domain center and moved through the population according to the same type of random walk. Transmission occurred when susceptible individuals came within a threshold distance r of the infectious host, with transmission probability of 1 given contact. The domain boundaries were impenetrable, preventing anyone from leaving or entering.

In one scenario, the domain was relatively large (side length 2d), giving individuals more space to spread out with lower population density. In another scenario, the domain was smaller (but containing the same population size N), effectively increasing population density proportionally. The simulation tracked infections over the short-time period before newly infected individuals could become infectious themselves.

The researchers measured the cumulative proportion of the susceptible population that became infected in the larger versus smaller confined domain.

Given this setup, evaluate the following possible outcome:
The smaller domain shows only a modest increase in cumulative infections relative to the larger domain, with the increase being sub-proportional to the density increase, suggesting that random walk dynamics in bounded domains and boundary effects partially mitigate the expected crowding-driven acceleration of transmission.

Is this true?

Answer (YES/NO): NO